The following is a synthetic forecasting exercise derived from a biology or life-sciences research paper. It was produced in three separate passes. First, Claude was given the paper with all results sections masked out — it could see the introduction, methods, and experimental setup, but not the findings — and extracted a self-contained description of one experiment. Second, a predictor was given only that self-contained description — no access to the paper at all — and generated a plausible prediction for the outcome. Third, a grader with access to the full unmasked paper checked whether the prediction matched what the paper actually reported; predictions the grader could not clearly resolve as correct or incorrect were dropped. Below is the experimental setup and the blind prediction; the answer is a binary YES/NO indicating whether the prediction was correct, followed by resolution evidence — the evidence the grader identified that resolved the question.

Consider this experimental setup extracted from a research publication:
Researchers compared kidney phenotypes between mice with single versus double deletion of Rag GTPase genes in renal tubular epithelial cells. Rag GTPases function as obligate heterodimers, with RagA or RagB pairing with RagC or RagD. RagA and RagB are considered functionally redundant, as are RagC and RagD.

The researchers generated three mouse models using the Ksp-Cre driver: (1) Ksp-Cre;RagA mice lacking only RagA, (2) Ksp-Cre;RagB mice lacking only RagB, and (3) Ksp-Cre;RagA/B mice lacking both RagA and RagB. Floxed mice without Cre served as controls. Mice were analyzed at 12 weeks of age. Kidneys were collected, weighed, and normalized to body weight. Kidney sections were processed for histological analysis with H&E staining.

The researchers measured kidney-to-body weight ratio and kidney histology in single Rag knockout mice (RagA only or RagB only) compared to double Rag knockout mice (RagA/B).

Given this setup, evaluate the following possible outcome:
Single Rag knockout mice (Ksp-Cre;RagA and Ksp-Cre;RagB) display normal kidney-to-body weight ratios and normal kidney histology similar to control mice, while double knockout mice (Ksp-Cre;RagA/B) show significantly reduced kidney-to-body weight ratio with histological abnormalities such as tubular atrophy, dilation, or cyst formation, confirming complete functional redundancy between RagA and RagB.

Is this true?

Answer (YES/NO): NO